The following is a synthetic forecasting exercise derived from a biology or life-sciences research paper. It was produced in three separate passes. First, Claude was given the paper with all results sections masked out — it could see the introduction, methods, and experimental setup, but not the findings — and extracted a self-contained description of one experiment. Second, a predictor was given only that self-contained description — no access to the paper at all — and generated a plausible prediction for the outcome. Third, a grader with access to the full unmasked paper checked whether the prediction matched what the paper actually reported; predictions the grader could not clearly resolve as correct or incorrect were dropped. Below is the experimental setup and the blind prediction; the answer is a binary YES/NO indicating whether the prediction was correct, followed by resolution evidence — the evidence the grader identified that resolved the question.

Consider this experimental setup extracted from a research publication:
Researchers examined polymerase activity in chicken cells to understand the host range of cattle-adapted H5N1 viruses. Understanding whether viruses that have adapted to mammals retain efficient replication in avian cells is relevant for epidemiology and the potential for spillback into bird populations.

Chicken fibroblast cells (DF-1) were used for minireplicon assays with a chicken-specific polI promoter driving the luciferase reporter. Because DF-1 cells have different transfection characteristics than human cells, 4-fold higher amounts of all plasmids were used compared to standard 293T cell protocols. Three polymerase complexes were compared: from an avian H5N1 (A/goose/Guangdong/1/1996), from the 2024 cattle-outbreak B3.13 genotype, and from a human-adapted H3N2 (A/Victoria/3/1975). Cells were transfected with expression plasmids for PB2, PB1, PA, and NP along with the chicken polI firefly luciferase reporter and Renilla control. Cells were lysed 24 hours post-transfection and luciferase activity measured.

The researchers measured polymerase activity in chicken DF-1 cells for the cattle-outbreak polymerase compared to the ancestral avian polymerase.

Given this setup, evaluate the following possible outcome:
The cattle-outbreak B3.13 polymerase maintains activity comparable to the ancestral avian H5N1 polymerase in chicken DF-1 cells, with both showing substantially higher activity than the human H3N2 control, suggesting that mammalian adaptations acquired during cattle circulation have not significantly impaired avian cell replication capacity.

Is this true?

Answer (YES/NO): NO